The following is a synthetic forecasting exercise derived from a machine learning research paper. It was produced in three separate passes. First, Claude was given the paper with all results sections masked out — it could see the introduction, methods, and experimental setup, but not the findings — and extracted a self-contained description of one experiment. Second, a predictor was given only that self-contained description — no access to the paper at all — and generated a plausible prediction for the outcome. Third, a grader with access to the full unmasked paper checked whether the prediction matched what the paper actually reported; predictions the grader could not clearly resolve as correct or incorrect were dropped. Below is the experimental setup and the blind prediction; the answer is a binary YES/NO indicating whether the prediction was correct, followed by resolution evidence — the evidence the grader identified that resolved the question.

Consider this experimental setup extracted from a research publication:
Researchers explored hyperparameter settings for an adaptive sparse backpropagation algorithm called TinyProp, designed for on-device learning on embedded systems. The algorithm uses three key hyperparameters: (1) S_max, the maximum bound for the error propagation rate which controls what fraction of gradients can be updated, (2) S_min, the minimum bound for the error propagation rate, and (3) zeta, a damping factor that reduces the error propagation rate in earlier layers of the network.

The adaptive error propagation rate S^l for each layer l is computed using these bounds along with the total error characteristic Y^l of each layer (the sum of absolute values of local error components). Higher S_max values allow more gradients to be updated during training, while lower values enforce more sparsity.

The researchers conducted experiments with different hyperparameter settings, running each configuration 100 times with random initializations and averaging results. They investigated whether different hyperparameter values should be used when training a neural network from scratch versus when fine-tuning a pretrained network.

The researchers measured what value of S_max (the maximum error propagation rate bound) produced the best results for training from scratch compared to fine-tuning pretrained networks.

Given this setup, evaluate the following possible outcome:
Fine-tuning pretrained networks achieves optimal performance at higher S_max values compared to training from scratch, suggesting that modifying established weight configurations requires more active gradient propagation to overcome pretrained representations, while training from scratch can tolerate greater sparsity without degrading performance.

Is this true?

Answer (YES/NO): NO